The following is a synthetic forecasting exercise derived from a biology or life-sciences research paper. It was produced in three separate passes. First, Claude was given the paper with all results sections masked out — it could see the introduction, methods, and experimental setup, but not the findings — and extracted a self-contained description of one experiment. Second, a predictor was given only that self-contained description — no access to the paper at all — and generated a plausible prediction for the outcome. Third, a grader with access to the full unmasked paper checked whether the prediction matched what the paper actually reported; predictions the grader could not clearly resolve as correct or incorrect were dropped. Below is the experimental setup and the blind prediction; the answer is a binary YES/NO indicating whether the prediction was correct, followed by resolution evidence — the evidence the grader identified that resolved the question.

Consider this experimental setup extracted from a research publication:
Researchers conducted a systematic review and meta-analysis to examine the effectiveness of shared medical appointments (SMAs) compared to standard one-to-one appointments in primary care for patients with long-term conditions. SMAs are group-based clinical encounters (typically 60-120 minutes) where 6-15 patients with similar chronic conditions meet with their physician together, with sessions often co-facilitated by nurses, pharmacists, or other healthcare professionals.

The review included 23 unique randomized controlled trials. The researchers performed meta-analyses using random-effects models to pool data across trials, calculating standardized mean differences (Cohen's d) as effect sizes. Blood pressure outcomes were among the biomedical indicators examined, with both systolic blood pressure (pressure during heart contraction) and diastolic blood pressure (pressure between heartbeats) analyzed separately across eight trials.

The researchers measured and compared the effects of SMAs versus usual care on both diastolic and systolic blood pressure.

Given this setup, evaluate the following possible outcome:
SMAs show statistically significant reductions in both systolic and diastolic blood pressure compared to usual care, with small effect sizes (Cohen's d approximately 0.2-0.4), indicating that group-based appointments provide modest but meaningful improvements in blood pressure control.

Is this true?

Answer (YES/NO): NO